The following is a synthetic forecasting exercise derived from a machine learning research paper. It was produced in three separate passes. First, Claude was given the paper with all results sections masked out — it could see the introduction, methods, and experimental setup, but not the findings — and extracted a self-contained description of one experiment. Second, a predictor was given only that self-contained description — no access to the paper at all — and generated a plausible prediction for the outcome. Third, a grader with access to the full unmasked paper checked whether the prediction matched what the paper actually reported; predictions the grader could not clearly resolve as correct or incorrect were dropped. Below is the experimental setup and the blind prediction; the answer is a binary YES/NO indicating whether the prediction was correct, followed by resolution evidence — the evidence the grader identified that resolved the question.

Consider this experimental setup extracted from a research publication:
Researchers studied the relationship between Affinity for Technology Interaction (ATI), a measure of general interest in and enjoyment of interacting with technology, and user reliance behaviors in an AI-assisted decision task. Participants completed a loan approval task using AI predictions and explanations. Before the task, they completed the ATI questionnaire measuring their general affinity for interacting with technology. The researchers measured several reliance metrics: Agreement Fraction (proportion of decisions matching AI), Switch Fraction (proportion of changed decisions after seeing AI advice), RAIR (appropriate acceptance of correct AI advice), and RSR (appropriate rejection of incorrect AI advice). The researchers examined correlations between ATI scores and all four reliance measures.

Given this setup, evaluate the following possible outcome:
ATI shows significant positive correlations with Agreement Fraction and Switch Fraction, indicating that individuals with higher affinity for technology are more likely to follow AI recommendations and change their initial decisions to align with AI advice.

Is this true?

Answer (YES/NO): NO